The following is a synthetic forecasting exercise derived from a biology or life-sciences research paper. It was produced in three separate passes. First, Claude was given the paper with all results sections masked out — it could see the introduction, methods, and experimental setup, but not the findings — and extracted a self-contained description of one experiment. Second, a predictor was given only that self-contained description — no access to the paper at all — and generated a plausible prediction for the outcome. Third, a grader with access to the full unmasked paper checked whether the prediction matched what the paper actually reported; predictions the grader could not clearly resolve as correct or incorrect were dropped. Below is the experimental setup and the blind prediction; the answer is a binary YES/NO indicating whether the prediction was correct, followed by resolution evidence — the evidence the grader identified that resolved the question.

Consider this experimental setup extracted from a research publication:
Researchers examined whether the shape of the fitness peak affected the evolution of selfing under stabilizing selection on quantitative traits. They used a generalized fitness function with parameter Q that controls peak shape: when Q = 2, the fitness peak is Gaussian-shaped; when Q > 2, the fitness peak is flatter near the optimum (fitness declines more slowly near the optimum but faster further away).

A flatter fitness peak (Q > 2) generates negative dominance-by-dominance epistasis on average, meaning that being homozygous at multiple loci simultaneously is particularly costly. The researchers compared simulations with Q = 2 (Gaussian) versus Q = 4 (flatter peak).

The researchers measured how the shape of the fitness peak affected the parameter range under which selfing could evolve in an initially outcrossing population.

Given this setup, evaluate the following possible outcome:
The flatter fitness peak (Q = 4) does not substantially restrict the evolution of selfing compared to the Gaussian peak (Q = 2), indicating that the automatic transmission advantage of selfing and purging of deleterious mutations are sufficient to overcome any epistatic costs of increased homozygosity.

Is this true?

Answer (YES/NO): YES